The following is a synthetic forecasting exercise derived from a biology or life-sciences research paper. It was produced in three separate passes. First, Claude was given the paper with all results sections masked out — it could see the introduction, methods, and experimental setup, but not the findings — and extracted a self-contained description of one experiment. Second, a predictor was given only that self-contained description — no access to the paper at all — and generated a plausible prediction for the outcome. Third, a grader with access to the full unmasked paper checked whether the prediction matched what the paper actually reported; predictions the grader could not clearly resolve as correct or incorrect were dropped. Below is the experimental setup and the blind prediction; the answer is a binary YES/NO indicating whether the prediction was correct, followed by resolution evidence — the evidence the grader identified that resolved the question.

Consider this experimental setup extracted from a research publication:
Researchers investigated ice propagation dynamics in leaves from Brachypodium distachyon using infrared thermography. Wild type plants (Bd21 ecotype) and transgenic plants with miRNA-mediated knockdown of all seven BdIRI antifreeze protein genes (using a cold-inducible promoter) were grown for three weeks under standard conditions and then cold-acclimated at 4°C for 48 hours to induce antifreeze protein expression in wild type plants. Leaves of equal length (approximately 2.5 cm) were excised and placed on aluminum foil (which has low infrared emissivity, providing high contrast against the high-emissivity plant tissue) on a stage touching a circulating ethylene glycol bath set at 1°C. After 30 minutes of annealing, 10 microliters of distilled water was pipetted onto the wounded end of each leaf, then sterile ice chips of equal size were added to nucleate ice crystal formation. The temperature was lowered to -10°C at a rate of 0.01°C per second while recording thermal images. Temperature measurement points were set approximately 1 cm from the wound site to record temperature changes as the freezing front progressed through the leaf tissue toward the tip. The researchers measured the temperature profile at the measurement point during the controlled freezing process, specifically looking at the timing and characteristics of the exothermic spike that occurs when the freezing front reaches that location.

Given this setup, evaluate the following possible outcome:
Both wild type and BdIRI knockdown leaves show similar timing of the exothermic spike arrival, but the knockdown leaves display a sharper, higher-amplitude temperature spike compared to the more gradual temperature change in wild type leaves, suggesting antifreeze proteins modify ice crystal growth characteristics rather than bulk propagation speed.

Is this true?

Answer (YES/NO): NO